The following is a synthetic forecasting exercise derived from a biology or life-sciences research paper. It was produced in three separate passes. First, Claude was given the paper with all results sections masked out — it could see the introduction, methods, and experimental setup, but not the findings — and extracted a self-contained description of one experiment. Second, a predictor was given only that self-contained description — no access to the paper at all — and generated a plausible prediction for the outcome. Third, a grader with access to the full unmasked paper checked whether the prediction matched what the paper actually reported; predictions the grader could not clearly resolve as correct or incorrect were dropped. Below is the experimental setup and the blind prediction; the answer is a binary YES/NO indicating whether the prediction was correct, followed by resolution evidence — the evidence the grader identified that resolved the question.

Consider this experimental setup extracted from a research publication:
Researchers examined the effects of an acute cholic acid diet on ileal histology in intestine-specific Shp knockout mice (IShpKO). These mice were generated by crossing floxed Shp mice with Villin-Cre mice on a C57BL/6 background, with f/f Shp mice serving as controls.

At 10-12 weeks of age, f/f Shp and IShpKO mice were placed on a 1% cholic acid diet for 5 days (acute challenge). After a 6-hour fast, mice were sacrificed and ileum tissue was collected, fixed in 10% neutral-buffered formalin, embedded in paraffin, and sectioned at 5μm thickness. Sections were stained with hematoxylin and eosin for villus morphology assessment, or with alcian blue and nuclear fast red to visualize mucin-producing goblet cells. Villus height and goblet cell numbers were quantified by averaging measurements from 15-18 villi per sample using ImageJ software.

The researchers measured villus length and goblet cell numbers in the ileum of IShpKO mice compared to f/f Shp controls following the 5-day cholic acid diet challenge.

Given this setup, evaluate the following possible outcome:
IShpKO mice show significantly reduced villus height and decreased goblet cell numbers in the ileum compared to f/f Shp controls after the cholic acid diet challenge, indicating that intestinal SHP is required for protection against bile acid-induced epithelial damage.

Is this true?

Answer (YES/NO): YES